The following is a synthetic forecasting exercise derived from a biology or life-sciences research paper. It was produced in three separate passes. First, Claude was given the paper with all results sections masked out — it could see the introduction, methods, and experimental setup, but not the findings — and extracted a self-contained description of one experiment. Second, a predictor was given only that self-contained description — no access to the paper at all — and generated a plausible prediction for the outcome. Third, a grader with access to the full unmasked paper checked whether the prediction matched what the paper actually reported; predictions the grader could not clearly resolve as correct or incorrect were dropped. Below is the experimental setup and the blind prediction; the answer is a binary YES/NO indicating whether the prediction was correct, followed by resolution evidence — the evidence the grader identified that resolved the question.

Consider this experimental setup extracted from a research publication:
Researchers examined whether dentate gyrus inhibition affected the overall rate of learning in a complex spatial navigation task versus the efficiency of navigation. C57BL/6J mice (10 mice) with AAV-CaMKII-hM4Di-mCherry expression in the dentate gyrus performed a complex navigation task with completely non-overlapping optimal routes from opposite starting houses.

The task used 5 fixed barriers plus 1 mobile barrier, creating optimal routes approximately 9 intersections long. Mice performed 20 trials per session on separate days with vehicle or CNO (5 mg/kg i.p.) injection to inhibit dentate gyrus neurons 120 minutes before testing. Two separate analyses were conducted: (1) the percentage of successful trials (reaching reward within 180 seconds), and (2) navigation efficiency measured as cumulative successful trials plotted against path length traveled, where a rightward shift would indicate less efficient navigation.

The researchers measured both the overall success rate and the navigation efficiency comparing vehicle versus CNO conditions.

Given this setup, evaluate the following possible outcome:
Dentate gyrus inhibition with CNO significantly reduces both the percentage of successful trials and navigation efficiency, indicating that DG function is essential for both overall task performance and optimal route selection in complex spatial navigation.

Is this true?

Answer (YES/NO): NO